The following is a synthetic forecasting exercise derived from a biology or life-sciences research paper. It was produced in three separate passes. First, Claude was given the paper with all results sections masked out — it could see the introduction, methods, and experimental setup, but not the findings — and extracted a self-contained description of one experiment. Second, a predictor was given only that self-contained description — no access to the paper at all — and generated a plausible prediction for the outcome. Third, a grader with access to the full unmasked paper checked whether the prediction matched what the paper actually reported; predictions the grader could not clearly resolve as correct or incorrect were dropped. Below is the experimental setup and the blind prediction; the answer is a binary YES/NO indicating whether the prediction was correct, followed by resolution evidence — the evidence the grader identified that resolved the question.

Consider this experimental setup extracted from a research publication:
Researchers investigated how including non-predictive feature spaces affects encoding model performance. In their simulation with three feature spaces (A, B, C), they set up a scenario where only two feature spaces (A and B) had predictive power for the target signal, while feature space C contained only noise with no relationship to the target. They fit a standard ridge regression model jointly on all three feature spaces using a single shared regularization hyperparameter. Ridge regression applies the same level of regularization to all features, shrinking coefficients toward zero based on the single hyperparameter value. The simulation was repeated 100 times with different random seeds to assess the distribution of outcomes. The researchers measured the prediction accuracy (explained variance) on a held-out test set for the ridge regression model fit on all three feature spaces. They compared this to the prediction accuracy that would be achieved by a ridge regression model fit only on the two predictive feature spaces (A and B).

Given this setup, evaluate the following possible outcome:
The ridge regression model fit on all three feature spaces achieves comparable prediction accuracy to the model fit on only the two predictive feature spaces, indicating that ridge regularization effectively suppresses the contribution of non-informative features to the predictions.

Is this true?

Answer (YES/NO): NO